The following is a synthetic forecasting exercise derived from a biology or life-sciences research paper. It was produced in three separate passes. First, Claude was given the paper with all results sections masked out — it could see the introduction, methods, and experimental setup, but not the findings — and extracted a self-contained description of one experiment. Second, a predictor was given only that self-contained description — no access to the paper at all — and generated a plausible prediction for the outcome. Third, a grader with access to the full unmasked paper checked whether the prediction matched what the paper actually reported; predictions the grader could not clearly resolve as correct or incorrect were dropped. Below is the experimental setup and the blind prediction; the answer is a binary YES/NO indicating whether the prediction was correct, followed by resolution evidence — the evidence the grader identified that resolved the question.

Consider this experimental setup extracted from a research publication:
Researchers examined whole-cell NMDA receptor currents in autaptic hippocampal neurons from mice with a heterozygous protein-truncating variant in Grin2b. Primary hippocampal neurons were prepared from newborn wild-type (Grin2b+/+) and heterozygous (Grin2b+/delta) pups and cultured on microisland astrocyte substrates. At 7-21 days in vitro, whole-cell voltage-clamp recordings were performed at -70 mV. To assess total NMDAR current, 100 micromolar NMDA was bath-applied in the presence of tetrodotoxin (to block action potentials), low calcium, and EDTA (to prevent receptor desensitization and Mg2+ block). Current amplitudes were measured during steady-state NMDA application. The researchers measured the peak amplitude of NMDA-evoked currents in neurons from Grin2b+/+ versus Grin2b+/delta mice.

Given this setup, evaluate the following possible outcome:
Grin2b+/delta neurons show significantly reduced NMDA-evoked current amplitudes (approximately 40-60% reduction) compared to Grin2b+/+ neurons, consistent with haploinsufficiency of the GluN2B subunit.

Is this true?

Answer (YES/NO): NO